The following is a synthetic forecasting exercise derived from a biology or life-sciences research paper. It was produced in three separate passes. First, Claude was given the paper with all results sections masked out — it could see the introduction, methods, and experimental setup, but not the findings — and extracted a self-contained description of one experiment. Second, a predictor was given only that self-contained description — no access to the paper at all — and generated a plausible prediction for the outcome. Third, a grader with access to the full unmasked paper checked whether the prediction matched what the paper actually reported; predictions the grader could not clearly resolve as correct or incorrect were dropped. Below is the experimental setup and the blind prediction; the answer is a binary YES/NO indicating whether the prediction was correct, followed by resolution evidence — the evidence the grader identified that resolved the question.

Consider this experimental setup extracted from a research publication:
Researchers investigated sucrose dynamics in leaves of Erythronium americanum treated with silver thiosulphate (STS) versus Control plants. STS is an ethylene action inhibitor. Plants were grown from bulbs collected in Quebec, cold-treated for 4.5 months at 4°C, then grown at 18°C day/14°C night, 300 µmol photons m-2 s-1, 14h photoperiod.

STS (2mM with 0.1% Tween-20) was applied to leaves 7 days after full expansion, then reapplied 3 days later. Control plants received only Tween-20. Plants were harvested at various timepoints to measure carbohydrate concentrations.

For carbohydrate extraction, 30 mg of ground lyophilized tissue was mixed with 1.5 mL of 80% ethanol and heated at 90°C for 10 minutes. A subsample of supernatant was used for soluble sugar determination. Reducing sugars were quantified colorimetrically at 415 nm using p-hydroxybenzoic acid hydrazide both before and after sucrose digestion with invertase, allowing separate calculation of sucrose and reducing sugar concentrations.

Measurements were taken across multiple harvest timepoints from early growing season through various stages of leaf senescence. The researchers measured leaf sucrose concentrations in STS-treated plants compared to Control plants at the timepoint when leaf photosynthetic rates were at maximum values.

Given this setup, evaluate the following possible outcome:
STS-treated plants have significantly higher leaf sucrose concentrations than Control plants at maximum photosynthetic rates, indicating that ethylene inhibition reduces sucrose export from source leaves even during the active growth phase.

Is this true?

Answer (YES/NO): YES